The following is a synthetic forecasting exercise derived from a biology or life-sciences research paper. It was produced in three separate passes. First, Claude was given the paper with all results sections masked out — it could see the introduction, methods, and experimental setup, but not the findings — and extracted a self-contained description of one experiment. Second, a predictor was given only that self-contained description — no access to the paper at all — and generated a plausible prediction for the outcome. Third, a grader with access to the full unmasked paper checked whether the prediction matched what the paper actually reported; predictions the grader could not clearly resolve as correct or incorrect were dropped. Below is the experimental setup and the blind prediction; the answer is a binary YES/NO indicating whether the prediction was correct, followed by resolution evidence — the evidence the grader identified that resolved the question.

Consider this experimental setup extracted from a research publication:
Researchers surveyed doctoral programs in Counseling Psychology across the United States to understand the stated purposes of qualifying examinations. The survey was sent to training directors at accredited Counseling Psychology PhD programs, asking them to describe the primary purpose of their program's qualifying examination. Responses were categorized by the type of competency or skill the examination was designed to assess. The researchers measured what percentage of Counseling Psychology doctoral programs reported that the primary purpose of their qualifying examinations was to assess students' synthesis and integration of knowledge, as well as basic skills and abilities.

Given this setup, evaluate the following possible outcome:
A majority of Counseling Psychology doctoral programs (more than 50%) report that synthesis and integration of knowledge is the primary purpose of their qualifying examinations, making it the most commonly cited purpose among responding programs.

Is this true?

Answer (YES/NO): NO